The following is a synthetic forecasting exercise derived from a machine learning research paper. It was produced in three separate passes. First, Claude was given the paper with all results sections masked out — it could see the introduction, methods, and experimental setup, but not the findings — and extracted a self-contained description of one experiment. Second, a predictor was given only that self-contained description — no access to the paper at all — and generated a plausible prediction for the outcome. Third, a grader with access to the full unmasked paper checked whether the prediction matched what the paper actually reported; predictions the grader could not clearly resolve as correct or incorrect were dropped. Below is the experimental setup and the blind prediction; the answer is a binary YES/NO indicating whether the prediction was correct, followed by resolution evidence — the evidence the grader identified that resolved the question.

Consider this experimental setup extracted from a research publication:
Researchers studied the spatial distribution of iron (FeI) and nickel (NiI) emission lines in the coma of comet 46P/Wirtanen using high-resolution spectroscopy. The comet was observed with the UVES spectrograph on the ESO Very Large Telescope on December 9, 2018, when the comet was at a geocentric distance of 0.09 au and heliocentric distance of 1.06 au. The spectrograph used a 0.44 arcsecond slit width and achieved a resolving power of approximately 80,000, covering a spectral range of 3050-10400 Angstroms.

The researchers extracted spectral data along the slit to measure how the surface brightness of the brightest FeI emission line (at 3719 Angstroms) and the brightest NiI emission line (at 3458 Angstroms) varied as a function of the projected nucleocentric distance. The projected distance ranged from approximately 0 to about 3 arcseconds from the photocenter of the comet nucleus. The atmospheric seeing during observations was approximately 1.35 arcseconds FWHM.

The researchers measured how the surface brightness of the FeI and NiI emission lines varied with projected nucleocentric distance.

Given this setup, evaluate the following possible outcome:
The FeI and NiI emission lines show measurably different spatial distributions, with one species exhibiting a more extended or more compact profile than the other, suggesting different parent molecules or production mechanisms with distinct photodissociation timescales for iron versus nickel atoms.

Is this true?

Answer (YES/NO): NO